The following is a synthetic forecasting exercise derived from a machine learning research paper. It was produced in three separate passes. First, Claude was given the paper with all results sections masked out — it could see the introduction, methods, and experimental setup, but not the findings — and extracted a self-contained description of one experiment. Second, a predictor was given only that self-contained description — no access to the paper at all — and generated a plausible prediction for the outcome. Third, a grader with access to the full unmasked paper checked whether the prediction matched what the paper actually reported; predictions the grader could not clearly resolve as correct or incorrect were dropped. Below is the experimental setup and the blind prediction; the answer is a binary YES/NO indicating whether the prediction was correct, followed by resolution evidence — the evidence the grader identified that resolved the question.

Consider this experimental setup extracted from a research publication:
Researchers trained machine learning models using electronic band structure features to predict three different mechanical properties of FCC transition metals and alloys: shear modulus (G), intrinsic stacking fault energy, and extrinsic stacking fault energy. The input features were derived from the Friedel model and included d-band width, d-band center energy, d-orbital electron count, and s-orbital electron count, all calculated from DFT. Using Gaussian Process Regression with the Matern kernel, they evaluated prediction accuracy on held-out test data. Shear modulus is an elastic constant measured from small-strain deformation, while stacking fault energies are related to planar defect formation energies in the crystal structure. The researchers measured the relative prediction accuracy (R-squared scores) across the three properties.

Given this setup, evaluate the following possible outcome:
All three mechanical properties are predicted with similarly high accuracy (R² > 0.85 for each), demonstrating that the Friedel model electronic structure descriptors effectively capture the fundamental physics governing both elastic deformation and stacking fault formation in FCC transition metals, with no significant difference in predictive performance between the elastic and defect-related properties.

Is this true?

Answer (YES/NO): YES